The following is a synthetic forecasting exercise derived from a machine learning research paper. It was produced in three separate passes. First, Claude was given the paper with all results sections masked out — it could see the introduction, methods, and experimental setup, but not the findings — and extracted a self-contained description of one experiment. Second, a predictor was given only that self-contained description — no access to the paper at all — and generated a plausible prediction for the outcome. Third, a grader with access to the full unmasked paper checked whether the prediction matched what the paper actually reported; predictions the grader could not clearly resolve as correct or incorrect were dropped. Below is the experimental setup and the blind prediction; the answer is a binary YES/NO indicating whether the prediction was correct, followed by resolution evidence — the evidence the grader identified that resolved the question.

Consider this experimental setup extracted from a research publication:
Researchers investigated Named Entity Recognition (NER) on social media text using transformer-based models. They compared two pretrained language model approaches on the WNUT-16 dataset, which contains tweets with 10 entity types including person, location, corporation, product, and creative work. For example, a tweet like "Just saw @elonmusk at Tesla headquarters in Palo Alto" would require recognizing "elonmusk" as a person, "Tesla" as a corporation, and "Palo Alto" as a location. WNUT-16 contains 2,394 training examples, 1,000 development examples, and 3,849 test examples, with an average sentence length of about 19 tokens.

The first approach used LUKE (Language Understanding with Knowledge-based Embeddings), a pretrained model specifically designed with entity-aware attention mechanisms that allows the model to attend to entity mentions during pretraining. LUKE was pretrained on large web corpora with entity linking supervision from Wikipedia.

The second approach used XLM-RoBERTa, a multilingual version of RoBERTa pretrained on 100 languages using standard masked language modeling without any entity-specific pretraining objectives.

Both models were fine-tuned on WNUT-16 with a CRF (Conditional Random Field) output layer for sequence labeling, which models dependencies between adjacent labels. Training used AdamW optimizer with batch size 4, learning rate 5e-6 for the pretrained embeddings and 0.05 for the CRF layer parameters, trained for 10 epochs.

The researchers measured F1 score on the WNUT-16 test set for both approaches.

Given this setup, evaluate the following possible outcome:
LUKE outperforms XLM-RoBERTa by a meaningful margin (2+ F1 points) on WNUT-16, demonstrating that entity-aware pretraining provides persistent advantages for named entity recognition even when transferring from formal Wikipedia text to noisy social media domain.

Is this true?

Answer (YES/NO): NO